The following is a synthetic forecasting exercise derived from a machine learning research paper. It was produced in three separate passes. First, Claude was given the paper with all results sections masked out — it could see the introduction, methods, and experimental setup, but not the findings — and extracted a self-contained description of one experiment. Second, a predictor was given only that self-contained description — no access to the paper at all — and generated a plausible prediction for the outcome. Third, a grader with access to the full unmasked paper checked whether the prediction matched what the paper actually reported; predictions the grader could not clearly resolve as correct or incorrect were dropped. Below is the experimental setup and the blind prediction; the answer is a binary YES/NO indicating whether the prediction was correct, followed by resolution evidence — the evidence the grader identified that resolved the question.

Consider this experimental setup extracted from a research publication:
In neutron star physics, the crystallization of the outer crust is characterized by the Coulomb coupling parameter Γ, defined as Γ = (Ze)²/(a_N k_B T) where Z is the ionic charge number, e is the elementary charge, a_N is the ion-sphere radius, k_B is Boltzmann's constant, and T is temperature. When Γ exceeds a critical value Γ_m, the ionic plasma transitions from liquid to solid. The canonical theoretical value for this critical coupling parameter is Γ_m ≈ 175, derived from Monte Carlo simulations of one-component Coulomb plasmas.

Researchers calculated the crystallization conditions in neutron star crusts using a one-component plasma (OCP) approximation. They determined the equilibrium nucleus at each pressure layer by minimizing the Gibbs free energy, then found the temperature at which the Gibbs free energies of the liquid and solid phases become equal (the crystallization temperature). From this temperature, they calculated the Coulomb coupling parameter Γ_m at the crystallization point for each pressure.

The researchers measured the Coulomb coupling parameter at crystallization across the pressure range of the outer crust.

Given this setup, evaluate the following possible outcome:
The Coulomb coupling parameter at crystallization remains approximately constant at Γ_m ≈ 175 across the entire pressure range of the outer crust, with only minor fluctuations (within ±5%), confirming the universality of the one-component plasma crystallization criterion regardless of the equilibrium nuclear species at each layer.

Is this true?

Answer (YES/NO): NO